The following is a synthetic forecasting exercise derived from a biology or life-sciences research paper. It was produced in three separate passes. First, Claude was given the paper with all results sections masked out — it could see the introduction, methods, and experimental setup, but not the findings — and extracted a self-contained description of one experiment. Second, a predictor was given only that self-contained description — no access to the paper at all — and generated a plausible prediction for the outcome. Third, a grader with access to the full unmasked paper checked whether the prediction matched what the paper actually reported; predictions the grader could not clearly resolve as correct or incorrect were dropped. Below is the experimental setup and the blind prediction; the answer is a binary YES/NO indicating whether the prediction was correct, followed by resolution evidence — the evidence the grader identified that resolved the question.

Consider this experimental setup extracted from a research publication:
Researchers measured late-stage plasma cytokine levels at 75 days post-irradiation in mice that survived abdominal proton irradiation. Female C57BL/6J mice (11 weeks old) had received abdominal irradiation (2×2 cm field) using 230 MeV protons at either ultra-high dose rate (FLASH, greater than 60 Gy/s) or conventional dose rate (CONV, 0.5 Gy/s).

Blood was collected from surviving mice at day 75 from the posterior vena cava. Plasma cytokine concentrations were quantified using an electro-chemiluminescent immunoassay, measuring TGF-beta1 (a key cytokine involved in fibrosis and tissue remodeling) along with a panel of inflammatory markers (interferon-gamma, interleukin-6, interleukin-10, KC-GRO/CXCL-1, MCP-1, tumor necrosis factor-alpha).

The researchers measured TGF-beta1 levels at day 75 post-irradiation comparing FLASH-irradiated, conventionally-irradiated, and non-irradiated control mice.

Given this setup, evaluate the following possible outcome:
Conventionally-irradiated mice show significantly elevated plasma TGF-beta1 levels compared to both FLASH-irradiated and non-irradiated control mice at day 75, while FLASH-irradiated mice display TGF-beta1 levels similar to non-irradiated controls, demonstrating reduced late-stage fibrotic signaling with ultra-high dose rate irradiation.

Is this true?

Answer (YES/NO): NO